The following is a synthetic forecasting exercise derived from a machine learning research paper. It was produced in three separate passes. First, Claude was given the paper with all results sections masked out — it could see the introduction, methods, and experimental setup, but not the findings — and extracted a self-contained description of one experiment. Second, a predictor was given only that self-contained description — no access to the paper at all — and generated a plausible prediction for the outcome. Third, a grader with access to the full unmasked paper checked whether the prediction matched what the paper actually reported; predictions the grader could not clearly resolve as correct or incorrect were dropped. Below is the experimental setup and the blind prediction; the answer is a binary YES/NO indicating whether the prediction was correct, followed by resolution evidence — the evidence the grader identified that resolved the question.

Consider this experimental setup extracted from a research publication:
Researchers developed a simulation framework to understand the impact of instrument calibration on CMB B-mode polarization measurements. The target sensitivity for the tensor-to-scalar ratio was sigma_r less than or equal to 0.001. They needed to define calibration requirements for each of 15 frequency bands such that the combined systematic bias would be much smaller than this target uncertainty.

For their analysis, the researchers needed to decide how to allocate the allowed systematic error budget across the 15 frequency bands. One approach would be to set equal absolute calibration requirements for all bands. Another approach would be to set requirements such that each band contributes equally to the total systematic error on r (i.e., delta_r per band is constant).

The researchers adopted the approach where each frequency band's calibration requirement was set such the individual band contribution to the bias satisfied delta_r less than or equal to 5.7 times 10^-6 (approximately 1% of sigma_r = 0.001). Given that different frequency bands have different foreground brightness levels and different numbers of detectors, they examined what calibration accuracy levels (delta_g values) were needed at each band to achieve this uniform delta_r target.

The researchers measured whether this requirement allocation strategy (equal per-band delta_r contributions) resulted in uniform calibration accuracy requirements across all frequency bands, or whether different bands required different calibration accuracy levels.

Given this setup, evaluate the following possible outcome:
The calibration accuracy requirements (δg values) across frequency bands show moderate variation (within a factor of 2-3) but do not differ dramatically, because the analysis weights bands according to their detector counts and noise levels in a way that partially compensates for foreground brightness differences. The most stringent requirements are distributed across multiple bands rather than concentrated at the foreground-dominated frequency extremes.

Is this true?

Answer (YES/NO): NO